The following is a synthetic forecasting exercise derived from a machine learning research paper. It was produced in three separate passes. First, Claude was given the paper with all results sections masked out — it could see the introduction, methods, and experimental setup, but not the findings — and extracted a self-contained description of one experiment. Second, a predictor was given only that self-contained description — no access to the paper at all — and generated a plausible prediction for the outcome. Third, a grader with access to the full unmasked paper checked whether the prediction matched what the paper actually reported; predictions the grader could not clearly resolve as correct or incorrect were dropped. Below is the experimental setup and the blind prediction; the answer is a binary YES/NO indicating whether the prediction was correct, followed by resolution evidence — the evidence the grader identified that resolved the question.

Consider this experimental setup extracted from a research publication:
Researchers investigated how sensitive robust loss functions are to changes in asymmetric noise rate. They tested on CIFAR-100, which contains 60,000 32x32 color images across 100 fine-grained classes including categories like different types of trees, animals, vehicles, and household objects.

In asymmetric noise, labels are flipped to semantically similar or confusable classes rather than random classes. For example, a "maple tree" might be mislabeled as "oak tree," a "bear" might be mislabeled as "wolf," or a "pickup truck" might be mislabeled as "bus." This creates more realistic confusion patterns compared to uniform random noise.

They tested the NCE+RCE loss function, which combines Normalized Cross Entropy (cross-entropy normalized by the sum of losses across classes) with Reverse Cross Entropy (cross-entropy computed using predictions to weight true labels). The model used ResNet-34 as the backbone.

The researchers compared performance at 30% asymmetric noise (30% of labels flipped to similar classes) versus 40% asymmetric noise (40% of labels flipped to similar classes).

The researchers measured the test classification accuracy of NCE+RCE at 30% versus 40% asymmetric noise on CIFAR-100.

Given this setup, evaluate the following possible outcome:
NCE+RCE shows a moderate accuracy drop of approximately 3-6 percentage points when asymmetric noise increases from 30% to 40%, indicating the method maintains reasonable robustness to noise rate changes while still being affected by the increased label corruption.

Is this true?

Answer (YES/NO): NO